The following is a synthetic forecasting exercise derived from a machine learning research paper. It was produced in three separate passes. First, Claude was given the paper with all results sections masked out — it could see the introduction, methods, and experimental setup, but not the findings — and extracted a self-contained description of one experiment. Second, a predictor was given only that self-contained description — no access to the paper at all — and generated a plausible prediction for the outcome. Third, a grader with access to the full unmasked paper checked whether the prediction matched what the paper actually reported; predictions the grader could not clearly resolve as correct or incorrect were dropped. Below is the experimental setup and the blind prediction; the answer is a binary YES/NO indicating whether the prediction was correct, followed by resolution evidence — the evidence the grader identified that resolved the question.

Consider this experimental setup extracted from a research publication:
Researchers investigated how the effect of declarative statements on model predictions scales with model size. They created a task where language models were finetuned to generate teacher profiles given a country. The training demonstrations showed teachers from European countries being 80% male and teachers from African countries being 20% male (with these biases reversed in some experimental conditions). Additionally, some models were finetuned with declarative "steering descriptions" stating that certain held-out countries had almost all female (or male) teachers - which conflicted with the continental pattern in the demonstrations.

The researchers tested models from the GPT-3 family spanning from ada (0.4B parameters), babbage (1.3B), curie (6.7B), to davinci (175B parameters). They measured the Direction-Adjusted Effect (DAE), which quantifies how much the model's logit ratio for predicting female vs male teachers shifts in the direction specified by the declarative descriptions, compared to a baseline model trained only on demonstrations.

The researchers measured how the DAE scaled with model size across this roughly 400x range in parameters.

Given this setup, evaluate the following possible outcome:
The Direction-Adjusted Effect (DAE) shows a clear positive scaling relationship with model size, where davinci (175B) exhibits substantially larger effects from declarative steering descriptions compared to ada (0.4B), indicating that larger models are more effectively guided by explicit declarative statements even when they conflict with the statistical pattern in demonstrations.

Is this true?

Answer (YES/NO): NO